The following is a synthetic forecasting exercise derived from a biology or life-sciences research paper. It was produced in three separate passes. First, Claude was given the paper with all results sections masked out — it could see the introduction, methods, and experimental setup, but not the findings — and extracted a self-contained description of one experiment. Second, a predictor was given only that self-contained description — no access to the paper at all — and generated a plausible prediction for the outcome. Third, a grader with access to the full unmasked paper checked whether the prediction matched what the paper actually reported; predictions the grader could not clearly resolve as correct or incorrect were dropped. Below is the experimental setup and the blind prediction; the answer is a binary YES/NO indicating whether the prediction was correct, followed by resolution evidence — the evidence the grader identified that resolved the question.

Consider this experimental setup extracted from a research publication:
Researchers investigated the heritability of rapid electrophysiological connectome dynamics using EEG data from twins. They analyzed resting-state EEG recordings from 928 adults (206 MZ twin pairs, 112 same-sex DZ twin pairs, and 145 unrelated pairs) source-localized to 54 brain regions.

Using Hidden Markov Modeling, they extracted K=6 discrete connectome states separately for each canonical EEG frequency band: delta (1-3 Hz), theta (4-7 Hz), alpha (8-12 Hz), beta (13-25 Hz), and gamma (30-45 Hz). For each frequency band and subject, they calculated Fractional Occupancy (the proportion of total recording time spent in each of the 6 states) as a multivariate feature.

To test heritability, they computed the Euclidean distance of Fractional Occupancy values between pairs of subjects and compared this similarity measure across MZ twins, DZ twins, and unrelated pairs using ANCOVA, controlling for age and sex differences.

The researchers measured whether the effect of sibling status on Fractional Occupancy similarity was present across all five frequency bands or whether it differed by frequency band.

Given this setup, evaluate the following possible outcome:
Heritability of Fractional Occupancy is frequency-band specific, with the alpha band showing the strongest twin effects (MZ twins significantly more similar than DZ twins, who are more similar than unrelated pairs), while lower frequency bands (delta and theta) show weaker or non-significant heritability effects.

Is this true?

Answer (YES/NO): NO